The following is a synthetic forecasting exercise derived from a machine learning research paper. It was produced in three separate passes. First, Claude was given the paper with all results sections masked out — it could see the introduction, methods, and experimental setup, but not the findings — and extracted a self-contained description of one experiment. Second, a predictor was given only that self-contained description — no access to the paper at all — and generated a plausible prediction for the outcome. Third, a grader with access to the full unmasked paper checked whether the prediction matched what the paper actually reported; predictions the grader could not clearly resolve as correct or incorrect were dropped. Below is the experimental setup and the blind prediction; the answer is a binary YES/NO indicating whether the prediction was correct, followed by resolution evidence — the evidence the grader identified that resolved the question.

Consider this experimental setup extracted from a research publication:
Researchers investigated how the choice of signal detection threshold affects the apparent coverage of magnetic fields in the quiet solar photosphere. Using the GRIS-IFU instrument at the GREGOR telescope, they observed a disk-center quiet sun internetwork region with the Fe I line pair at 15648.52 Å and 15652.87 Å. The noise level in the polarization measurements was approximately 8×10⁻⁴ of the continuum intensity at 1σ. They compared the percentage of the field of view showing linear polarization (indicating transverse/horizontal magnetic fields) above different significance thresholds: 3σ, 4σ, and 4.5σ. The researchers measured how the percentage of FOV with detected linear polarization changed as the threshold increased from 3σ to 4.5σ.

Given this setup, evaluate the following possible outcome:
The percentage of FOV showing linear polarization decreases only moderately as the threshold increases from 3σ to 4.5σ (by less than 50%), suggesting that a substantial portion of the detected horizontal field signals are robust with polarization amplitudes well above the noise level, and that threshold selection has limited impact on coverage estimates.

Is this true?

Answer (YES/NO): NO